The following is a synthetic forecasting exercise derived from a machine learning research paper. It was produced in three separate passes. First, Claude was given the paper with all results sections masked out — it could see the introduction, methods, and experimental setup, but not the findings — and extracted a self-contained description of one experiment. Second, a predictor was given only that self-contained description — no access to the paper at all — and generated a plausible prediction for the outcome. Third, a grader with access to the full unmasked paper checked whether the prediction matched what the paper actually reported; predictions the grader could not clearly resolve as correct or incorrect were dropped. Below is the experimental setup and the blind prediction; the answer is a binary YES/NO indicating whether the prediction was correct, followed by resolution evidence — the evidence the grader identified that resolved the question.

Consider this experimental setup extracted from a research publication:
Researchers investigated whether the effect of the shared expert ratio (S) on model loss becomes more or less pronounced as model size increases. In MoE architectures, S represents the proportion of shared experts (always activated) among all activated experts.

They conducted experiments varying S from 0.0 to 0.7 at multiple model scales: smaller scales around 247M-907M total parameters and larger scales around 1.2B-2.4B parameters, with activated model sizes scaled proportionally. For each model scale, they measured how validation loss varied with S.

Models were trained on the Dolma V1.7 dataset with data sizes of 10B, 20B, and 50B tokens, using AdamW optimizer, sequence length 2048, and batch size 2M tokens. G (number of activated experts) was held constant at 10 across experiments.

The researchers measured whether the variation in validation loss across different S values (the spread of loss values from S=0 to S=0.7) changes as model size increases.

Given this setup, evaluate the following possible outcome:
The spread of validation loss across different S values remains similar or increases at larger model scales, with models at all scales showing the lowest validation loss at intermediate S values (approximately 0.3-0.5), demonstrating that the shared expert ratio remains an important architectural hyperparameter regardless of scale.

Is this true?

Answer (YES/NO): YES